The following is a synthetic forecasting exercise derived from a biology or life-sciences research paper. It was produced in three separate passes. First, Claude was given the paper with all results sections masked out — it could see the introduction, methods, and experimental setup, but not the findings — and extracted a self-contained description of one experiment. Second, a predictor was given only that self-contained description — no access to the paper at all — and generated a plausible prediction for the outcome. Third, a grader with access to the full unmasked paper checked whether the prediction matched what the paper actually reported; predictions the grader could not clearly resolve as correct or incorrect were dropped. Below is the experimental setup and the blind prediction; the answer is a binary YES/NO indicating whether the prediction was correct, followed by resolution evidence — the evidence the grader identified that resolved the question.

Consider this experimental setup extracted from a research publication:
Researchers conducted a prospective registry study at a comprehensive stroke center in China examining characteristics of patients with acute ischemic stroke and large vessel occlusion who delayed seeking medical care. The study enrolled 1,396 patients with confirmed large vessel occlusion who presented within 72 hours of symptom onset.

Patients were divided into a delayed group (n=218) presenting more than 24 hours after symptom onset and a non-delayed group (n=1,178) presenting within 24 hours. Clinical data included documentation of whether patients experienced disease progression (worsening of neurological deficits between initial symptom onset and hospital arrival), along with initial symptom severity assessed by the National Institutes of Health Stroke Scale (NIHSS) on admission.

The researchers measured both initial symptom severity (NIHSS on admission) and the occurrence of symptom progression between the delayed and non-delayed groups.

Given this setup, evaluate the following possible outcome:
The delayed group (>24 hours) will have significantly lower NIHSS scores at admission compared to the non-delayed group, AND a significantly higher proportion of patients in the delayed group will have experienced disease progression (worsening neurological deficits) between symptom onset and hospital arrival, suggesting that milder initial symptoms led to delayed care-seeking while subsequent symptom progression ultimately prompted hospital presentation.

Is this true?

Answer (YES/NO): YES